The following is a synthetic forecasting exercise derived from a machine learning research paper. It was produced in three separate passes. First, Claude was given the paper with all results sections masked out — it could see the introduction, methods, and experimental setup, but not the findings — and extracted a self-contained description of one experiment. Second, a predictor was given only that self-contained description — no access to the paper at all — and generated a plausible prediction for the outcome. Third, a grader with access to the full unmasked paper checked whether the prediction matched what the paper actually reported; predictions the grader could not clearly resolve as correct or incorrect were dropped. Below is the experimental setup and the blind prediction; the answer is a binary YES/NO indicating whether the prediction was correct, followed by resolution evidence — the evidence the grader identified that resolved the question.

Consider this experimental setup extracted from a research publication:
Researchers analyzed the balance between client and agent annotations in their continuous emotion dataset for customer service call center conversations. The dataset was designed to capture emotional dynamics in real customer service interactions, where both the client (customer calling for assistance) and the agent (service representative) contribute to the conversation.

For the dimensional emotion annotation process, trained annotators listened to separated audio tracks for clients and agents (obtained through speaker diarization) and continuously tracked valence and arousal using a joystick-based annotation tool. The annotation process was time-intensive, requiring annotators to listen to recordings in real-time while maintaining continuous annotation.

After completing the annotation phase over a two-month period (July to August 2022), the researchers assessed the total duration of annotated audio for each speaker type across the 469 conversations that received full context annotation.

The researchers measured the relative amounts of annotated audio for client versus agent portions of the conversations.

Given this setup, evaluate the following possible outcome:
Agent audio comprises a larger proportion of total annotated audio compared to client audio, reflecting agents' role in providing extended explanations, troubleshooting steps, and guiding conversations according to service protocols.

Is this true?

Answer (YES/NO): NO